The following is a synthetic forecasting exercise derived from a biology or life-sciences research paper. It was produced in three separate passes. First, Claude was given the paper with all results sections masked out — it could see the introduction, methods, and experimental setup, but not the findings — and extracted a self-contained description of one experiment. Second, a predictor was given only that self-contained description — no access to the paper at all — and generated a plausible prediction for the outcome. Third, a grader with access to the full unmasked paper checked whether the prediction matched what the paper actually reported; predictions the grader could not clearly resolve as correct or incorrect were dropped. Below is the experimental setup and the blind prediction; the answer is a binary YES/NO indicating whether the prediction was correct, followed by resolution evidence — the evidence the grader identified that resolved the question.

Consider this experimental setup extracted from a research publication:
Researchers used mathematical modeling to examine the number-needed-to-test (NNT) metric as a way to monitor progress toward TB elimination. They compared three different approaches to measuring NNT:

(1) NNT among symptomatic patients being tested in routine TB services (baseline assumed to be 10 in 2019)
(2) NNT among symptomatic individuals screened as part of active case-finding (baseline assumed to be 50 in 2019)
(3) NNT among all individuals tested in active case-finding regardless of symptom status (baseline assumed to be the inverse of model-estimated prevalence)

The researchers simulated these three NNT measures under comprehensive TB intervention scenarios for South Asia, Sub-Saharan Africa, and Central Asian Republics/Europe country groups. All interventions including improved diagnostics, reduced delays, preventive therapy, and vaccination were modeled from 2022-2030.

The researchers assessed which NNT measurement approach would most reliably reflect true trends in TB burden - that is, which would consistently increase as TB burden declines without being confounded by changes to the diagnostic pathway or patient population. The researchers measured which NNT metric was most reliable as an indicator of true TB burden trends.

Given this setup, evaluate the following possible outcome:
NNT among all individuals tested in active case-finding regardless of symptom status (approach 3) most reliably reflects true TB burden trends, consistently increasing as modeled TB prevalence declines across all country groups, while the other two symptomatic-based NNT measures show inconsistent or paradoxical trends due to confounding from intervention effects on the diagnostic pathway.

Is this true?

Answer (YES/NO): NO